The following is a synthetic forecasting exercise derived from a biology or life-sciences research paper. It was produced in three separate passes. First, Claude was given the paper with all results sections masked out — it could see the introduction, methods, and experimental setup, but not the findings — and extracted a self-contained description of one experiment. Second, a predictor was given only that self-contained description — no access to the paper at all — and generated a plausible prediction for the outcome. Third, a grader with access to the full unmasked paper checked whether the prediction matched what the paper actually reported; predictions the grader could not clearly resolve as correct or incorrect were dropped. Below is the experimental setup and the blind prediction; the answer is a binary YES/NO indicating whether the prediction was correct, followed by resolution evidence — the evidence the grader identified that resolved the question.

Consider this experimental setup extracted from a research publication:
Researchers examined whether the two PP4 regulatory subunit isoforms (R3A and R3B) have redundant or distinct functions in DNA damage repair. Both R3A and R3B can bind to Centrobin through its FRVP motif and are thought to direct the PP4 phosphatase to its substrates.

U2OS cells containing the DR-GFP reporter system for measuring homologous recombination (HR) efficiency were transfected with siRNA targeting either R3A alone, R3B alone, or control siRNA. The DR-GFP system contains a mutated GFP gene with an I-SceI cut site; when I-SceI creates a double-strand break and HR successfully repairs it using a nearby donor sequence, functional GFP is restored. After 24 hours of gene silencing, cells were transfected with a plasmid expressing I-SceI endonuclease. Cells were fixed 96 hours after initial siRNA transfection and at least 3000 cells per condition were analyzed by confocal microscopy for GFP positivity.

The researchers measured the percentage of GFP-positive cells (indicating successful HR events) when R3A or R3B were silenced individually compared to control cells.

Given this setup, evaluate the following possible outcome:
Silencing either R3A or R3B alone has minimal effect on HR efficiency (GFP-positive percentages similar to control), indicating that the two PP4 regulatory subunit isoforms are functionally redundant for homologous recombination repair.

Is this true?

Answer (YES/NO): NO